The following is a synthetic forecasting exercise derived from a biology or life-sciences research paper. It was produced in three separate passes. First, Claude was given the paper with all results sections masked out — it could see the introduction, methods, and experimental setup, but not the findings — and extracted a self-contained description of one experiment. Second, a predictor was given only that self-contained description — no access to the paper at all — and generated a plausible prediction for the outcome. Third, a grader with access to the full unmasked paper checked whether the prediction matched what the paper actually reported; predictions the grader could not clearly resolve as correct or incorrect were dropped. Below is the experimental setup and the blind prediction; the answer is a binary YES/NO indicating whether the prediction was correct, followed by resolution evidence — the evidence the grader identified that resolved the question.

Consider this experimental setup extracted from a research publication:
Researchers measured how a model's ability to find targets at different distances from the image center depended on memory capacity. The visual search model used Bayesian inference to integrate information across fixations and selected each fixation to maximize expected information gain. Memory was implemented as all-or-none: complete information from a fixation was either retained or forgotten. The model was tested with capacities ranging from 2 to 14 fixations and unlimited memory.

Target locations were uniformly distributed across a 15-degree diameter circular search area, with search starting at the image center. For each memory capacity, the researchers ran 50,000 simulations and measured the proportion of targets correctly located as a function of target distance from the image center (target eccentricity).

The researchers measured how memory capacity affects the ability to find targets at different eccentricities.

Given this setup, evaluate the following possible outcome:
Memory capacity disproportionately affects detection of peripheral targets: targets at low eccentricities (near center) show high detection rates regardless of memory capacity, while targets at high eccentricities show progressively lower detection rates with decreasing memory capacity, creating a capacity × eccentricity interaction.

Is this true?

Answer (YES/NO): NO